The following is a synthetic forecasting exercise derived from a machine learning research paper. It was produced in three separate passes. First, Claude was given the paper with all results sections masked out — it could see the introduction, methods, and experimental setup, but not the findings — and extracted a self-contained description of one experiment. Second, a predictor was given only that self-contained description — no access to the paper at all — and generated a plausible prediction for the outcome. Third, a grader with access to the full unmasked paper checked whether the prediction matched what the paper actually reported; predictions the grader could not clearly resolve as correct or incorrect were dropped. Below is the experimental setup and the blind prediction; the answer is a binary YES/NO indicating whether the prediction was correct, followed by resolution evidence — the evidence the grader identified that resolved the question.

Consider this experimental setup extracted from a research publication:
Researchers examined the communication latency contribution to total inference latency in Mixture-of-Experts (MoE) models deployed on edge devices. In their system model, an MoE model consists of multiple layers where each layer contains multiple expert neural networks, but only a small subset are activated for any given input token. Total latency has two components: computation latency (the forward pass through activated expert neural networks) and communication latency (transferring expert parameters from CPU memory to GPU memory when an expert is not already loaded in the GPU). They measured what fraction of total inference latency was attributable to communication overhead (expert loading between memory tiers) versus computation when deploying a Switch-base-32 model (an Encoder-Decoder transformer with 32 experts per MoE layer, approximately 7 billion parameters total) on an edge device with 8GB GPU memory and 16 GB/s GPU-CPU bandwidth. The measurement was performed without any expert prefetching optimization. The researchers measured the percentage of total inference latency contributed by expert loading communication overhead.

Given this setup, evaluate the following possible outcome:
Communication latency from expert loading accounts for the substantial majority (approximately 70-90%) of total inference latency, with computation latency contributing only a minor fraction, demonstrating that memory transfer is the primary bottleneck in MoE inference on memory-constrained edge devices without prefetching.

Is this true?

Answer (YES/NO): NO